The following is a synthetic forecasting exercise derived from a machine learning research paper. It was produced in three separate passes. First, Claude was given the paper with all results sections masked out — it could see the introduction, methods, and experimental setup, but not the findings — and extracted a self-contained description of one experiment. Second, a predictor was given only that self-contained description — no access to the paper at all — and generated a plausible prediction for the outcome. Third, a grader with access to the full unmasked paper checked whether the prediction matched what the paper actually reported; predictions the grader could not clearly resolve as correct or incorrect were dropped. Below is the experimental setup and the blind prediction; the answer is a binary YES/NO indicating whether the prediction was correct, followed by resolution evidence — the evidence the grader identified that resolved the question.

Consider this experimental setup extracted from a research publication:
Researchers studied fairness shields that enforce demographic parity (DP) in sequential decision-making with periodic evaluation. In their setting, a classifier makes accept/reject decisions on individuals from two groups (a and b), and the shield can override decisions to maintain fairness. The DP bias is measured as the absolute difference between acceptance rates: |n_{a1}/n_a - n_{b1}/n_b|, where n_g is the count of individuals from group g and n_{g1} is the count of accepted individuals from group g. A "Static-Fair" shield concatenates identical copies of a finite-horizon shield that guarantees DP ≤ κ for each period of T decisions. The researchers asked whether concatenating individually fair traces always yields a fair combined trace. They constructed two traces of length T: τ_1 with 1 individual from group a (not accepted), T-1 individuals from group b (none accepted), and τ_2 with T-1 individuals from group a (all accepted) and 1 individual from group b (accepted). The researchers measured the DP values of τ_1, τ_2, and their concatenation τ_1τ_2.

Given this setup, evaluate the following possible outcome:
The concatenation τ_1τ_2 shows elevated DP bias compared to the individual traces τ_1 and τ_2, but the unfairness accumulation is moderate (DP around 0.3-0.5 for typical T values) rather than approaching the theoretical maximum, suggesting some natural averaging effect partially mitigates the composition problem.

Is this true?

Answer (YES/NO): NO